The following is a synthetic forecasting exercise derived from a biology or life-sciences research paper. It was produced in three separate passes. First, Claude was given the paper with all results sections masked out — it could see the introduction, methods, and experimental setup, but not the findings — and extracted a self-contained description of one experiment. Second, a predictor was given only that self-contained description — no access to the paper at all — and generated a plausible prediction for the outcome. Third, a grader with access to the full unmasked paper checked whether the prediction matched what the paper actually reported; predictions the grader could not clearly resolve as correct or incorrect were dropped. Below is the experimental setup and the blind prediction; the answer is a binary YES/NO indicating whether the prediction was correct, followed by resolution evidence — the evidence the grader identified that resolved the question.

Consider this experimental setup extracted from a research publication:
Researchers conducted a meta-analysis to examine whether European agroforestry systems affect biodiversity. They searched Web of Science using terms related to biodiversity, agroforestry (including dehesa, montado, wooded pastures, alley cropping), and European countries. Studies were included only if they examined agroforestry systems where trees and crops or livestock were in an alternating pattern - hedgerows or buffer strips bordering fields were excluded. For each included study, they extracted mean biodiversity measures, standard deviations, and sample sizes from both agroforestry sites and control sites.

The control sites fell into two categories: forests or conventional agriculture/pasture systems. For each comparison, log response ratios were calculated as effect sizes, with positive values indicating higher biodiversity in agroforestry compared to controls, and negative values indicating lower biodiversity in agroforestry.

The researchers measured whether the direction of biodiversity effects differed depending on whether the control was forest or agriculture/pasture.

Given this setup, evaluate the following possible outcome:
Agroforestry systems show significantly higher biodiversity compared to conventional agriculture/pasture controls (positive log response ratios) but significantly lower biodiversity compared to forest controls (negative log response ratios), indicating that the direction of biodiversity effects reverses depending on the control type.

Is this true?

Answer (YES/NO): NO